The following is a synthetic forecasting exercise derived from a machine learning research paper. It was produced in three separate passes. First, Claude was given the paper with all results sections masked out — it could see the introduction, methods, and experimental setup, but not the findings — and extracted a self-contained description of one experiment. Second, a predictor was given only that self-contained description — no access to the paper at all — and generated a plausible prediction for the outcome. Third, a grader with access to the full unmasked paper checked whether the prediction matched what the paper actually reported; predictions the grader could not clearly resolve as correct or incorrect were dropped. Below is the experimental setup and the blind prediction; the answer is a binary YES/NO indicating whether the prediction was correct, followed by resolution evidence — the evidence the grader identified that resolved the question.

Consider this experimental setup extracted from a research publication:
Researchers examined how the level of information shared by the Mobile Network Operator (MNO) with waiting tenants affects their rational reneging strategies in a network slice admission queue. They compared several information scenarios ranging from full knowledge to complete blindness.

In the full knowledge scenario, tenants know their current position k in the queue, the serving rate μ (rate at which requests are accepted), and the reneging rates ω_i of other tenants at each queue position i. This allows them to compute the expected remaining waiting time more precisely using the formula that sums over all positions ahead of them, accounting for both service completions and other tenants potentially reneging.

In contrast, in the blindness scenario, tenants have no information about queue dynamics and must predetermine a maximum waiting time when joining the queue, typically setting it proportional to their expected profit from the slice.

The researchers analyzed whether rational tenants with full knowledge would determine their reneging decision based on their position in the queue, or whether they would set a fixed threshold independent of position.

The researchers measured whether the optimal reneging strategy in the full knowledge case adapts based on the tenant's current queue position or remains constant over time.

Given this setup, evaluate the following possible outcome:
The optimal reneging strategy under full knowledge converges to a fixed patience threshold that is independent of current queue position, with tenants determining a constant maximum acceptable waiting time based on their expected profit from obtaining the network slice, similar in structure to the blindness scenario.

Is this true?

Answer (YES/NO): NO